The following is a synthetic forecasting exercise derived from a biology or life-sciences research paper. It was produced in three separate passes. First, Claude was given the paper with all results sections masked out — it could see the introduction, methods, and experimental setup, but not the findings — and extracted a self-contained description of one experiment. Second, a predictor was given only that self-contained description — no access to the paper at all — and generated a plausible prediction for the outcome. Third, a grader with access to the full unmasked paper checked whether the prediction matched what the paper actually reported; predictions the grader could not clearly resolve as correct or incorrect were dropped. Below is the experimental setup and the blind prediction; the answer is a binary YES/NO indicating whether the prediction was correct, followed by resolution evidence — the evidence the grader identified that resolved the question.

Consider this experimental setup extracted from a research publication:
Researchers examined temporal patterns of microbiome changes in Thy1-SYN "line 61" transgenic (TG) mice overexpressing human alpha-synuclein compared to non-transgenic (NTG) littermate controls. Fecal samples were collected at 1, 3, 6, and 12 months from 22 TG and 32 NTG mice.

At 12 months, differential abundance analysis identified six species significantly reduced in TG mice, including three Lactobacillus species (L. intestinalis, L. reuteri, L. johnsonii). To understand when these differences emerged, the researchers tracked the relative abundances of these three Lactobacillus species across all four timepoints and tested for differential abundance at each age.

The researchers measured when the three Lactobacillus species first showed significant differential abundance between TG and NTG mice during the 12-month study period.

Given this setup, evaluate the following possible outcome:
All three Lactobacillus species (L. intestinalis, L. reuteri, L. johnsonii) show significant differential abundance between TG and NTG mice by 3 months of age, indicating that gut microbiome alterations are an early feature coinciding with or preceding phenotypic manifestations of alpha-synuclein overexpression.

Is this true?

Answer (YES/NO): NO